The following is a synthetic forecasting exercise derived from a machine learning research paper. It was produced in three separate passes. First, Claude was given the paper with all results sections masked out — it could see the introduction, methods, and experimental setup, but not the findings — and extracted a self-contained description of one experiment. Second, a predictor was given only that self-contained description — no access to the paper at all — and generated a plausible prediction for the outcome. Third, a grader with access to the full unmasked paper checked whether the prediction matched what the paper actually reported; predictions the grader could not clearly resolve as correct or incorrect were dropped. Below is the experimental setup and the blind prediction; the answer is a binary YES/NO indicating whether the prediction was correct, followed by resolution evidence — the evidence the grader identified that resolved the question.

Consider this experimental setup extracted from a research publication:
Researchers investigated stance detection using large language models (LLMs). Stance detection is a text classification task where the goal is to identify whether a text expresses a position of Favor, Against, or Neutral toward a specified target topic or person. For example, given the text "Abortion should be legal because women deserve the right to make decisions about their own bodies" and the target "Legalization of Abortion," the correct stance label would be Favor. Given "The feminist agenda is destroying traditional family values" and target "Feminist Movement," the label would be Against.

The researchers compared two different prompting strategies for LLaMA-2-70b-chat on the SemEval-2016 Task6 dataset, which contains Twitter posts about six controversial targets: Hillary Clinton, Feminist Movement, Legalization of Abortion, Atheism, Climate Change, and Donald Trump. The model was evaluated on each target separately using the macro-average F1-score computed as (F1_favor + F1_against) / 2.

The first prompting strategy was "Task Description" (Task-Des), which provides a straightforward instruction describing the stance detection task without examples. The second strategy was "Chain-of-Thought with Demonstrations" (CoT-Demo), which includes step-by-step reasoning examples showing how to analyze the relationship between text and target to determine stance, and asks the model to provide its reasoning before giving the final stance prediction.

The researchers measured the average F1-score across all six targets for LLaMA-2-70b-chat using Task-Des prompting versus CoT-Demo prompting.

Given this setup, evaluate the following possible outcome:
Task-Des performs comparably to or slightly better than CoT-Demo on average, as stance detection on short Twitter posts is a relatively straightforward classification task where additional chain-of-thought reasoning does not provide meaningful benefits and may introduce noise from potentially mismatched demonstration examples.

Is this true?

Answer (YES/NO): NO